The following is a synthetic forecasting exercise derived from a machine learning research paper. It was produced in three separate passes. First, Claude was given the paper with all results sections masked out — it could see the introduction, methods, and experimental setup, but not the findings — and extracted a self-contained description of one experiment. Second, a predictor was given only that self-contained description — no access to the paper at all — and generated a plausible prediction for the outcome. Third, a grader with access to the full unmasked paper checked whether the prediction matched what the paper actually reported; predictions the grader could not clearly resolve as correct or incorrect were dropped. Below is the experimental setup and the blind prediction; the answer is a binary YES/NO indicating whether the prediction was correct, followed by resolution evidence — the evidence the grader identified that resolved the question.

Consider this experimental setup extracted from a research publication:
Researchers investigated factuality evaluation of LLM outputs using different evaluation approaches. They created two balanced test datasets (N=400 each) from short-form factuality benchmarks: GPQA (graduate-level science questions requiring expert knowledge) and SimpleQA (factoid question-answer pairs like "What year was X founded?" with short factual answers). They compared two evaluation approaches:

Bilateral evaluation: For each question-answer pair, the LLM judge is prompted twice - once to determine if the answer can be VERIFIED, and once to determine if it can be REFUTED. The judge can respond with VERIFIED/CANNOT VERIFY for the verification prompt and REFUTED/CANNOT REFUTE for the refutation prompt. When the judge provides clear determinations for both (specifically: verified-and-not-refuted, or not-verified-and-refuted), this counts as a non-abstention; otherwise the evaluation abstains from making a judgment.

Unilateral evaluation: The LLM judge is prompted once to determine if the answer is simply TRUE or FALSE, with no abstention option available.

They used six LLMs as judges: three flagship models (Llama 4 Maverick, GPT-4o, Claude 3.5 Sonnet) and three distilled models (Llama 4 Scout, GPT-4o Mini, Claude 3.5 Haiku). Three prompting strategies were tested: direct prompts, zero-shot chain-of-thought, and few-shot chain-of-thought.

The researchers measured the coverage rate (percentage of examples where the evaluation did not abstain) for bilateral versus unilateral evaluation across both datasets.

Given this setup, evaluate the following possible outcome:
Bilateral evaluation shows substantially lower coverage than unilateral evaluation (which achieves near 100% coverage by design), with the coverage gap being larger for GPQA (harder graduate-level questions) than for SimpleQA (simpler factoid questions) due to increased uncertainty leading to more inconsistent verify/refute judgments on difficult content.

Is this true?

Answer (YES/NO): NO